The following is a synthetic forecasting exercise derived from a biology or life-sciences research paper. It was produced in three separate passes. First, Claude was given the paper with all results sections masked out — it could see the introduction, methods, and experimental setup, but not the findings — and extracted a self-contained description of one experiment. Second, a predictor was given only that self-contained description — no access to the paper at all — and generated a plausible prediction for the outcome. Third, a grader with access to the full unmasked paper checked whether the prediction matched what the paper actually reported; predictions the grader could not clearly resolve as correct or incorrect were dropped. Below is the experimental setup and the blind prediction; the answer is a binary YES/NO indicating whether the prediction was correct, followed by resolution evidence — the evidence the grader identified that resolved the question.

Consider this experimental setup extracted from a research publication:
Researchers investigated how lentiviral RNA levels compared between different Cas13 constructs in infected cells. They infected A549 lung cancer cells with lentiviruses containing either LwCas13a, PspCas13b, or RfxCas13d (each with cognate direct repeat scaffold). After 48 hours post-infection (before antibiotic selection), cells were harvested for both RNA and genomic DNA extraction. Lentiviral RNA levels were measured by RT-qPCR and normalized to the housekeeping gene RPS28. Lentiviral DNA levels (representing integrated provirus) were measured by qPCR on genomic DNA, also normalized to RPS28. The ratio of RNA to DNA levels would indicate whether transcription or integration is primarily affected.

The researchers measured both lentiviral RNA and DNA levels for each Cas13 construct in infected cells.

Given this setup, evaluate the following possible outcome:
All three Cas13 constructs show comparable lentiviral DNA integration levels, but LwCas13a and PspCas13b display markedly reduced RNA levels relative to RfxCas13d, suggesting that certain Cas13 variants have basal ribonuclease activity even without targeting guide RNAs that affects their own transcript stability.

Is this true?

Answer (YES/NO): NO